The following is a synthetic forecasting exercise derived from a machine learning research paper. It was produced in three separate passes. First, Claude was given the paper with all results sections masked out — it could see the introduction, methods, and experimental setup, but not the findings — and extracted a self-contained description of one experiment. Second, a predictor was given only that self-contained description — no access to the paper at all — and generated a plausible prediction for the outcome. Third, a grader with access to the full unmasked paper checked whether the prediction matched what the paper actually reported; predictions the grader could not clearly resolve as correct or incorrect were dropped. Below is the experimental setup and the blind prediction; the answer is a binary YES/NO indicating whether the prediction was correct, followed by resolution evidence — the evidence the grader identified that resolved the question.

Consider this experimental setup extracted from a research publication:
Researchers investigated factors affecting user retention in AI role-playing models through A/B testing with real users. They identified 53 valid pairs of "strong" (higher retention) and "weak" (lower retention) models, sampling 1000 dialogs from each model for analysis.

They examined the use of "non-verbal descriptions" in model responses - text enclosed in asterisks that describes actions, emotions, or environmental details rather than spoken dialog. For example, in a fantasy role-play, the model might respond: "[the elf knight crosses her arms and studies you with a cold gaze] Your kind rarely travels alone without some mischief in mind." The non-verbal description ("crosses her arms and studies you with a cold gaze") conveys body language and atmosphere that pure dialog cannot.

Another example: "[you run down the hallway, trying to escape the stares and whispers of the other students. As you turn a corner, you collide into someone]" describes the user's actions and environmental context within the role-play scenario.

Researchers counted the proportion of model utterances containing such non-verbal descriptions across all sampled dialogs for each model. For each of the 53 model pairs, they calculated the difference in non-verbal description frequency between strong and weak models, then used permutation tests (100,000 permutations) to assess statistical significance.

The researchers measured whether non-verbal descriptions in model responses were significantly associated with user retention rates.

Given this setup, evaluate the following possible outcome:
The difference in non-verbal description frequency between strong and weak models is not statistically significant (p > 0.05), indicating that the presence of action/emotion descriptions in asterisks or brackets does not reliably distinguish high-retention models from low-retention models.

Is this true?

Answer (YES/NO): NO